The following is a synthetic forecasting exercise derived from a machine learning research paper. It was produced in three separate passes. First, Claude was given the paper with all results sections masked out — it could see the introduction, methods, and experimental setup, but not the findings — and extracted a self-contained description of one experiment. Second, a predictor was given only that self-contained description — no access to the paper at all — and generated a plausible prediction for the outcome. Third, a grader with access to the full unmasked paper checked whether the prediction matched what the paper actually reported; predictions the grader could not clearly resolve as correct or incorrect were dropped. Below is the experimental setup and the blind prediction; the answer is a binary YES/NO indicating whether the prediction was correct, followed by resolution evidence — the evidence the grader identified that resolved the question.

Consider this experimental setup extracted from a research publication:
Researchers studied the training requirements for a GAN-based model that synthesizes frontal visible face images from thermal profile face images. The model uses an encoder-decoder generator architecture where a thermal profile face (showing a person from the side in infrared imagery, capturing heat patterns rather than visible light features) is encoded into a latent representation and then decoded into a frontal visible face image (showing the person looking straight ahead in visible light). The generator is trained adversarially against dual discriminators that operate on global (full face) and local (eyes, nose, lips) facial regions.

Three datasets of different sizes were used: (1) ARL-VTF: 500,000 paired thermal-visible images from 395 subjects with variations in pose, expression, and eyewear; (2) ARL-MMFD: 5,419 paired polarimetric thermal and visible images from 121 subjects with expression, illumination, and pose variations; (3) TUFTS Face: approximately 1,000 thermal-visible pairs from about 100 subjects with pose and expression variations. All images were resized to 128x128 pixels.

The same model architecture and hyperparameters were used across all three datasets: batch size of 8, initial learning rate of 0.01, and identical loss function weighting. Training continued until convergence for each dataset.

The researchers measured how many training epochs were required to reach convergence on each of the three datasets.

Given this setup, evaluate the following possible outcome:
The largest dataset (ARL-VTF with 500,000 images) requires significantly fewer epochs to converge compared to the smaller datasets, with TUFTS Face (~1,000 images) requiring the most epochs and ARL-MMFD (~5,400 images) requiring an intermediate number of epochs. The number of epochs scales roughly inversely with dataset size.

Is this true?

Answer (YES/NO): YES